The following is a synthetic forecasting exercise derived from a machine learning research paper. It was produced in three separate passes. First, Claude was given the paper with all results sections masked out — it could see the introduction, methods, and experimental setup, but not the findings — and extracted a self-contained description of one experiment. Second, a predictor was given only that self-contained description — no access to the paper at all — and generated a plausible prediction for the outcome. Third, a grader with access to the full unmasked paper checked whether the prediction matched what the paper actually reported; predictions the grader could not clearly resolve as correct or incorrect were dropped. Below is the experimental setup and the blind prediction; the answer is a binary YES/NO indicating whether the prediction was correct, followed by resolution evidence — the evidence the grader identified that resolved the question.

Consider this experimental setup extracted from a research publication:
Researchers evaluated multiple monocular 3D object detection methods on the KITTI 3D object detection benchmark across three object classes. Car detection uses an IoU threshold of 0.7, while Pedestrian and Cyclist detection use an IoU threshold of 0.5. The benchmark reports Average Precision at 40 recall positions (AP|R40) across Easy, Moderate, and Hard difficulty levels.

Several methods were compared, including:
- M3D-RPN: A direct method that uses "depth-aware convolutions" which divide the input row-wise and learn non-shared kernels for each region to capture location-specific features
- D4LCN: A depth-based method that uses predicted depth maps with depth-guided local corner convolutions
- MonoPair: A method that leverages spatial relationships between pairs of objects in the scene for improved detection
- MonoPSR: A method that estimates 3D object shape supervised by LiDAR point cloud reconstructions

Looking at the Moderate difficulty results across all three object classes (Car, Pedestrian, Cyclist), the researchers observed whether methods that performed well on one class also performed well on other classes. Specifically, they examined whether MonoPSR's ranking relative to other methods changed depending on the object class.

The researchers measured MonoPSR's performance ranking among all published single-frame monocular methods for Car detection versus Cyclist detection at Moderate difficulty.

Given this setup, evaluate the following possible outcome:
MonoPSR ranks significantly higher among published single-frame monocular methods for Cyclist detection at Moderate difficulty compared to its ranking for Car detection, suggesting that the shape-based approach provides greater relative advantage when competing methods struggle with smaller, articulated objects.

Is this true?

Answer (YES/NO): YES